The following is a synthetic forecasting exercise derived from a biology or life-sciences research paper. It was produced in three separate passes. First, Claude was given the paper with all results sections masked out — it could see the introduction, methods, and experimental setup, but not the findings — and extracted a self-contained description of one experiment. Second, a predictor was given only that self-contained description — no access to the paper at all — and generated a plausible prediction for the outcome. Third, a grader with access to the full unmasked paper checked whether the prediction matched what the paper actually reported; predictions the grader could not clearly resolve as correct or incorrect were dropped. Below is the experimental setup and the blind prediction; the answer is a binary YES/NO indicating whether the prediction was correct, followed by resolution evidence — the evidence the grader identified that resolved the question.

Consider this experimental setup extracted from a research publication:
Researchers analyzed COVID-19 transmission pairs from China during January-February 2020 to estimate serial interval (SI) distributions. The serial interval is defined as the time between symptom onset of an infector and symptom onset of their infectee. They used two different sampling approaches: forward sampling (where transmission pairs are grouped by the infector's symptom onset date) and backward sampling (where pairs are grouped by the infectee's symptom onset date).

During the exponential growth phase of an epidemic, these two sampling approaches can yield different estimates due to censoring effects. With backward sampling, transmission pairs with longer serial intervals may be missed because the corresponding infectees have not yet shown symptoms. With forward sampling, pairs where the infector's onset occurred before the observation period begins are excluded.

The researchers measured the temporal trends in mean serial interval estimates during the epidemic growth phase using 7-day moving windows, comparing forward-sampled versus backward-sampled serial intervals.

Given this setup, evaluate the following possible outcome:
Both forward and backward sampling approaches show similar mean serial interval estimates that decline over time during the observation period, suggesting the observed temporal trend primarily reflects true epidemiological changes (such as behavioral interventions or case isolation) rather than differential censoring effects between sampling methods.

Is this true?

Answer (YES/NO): NO